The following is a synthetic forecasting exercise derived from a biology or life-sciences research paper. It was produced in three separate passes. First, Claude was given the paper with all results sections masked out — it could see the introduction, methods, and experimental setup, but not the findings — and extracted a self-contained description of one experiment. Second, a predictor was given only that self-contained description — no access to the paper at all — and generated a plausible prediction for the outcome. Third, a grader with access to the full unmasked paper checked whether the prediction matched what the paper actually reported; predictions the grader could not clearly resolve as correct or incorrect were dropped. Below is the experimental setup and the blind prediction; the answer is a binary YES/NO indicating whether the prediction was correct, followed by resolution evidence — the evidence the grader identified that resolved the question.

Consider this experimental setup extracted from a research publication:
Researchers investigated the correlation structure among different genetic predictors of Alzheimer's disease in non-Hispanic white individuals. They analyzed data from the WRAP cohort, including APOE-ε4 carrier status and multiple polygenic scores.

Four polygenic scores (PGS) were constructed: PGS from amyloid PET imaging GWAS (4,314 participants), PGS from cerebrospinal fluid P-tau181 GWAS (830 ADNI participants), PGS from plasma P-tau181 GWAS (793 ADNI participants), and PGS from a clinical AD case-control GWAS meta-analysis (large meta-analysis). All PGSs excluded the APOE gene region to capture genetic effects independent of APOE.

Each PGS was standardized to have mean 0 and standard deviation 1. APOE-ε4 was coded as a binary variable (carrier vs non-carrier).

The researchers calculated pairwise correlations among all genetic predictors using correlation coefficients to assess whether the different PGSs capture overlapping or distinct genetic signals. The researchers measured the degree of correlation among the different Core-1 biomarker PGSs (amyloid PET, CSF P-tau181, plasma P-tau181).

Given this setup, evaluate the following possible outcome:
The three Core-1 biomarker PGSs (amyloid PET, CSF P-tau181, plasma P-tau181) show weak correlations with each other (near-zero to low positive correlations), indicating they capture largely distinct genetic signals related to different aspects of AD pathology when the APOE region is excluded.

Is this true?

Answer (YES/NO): YES